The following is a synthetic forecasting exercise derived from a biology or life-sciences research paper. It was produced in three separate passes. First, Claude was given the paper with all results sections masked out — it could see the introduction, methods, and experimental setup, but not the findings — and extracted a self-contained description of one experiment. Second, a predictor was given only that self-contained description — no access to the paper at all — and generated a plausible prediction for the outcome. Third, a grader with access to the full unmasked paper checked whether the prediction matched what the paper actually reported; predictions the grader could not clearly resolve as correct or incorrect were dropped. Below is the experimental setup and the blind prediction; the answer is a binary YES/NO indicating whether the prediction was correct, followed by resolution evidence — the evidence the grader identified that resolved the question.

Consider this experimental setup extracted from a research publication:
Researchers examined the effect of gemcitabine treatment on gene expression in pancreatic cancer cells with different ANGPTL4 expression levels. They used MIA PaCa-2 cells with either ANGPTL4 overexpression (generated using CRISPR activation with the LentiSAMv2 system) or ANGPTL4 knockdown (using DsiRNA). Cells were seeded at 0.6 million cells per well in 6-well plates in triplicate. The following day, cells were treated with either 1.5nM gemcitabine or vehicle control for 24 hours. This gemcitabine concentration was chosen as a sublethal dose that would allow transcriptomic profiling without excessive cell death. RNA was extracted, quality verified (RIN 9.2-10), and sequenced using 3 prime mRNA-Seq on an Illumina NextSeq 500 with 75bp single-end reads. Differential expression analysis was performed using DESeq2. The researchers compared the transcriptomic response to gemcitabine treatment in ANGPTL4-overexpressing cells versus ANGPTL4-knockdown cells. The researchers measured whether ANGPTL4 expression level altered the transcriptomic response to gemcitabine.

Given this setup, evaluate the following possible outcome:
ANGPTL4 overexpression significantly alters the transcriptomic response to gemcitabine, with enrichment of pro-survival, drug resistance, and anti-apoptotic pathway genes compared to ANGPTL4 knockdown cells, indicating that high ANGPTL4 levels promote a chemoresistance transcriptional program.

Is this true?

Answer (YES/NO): YES